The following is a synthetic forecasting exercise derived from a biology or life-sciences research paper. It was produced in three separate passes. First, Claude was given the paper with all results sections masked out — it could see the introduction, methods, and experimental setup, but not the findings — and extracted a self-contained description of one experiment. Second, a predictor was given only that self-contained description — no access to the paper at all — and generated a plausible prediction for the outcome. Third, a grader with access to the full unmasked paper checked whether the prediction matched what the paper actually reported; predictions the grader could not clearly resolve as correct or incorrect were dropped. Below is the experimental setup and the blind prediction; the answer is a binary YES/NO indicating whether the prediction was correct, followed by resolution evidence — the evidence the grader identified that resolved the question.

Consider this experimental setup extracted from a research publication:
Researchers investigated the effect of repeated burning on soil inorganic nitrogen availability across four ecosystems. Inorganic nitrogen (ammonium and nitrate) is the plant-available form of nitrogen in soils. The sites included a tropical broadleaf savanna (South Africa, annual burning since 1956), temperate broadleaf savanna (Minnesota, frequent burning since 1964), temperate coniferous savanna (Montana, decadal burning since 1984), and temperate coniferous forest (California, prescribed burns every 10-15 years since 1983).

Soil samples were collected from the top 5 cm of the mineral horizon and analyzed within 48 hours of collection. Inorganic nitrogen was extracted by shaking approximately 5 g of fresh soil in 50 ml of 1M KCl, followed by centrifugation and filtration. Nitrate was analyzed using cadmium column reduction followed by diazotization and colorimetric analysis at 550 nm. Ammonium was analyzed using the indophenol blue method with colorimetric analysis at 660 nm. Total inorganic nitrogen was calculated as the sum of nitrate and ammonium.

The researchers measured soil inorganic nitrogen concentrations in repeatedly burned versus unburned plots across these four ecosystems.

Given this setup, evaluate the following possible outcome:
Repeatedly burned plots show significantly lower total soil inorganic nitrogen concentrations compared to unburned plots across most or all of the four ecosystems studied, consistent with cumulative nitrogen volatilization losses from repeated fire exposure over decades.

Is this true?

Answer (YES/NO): YES